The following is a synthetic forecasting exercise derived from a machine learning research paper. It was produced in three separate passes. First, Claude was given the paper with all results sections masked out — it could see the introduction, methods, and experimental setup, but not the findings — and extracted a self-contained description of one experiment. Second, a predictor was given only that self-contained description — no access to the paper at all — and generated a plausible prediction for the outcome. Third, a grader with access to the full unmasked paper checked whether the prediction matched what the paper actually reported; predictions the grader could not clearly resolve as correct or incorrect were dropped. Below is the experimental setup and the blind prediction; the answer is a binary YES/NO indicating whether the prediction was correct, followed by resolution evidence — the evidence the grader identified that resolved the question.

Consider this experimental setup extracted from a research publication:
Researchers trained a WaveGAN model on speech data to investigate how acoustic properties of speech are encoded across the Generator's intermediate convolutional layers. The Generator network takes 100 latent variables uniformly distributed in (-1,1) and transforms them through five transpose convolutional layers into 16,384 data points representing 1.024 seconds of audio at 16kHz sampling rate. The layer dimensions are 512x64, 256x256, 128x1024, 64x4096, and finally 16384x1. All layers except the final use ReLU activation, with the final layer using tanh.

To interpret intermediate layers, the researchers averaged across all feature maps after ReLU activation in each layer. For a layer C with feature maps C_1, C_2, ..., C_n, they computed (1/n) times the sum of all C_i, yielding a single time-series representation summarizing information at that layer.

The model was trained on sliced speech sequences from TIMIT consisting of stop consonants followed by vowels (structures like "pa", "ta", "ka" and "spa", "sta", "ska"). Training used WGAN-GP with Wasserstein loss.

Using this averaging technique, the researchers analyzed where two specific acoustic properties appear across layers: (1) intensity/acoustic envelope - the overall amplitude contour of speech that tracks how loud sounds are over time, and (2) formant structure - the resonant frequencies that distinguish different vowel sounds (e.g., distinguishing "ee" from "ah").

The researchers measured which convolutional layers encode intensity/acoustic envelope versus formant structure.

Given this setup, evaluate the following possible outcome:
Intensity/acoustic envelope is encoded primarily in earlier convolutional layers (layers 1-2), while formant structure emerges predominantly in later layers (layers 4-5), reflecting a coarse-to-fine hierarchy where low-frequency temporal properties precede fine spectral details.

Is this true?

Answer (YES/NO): NO